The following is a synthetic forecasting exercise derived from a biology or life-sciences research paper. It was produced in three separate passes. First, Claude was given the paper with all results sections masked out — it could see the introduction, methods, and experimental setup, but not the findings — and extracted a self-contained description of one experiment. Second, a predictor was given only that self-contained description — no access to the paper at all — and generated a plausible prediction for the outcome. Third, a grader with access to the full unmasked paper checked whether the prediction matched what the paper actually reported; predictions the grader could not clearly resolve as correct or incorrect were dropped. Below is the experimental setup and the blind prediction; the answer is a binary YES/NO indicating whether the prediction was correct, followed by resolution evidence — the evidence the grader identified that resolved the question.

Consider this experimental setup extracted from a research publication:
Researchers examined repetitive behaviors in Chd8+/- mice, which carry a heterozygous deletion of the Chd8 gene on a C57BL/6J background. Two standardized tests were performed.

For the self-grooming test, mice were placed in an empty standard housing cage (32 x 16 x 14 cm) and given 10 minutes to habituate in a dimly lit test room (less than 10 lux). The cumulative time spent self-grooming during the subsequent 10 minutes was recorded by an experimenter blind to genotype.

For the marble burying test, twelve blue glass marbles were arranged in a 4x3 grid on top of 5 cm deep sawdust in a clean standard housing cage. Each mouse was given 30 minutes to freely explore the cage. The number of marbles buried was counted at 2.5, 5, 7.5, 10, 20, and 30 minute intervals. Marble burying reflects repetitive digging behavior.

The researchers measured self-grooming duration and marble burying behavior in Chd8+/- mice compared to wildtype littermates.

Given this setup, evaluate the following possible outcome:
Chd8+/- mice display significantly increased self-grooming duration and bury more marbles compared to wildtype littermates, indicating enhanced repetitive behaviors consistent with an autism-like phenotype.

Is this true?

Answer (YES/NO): NO